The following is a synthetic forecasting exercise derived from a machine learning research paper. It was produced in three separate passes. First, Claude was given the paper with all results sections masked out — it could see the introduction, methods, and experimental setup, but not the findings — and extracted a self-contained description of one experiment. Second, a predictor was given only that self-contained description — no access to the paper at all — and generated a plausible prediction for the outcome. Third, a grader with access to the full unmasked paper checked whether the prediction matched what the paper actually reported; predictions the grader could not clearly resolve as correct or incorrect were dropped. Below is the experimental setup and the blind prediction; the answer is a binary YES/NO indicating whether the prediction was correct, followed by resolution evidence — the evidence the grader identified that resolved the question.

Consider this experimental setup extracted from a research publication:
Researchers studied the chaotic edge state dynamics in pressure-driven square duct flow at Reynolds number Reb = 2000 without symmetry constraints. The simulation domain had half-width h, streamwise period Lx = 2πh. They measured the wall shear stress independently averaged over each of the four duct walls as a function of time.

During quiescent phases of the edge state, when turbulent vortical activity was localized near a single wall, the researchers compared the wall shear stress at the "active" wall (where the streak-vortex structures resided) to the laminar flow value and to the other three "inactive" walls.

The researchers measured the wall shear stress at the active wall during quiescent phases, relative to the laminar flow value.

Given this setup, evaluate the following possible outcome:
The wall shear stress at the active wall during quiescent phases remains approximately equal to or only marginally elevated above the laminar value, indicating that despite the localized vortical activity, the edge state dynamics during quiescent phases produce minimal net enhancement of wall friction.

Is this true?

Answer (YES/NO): NO